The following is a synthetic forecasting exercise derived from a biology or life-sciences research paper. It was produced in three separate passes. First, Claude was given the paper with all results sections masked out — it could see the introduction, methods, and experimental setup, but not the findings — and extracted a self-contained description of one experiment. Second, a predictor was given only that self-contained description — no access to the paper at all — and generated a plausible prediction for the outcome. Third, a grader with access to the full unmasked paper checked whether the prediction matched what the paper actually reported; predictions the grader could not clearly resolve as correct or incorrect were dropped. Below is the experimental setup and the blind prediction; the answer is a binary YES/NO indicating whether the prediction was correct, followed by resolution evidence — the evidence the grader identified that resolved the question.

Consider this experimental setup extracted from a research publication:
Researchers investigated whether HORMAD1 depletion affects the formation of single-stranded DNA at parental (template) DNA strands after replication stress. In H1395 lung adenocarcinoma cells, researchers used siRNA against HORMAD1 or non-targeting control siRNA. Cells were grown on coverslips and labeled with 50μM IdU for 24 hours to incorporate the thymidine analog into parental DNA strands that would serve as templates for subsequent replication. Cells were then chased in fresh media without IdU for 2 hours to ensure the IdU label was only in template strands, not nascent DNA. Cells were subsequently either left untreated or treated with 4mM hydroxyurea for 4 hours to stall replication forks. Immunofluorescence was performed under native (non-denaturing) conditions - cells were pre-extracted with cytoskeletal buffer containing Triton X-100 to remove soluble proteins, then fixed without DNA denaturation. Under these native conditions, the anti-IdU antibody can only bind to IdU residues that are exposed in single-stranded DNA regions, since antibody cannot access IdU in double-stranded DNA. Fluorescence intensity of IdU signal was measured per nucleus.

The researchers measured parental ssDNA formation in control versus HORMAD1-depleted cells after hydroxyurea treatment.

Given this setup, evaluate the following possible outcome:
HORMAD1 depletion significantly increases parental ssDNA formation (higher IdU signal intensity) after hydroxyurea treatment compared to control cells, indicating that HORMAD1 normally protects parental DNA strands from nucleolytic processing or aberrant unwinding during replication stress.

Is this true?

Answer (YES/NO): YES